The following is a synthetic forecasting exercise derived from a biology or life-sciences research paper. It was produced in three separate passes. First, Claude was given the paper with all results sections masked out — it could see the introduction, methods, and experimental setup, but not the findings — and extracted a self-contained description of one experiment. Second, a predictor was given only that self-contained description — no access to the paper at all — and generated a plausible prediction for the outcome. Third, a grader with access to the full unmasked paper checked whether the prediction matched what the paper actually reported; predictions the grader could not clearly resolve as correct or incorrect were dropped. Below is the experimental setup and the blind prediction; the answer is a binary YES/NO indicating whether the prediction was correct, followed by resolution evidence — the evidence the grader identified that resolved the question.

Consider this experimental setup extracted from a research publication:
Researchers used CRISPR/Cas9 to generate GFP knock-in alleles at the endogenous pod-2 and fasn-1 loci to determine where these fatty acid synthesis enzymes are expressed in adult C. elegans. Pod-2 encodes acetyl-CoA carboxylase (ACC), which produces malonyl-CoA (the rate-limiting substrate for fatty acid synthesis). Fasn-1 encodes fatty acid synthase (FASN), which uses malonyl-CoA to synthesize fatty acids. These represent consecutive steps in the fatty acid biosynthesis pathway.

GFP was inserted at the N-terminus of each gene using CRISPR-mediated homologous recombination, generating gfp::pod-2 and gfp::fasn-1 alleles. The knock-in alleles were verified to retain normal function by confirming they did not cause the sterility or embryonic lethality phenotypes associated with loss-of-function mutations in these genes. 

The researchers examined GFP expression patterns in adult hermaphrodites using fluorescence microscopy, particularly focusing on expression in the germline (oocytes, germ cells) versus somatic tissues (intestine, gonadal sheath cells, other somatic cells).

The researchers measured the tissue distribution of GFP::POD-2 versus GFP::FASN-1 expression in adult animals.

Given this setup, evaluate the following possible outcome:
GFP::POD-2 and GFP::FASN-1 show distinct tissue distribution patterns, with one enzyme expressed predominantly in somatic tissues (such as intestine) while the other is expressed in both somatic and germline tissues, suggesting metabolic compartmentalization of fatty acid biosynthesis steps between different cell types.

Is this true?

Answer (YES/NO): NO